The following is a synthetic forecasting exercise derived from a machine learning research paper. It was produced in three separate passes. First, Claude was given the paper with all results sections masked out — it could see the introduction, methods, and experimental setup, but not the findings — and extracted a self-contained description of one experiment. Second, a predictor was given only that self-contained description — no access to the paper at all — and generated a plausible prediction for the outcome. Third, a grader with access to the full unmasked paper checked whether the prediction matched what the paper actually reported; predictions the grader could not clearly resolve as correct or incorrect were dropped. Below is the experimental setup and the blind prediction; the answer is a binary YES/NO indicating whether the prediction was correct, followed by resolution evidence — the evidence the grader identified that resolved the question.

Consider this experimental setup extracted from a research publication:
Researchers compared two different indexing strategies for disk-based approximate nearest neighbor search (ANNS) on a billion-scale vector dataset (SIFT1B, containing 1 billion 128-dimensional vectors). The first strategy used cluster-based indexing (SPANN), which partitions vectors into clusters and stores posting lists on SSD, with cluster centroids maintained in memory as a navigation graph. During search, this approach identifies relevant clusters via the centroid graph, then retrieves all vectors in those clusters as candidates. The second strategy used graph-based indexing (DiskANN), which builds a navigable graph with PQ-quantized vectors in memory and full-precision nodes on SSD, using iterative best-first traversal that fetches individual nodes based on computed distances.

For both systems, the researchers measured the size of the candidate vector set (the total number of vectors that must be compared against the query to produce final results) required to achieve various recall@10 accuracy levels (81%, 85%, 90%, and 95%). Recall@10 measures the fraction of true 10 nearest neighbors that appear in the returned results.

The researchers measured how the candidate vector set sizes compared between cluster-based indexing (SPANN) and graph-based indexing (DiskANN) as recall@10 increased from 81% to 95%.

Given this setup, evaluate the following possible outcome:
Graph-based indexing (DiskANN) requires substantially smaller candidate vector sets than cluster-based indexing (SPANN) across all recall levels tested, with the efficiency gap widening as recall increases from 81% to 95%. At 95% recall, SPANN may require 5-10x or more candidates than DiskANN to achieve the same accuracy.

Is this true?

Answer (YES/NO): NO